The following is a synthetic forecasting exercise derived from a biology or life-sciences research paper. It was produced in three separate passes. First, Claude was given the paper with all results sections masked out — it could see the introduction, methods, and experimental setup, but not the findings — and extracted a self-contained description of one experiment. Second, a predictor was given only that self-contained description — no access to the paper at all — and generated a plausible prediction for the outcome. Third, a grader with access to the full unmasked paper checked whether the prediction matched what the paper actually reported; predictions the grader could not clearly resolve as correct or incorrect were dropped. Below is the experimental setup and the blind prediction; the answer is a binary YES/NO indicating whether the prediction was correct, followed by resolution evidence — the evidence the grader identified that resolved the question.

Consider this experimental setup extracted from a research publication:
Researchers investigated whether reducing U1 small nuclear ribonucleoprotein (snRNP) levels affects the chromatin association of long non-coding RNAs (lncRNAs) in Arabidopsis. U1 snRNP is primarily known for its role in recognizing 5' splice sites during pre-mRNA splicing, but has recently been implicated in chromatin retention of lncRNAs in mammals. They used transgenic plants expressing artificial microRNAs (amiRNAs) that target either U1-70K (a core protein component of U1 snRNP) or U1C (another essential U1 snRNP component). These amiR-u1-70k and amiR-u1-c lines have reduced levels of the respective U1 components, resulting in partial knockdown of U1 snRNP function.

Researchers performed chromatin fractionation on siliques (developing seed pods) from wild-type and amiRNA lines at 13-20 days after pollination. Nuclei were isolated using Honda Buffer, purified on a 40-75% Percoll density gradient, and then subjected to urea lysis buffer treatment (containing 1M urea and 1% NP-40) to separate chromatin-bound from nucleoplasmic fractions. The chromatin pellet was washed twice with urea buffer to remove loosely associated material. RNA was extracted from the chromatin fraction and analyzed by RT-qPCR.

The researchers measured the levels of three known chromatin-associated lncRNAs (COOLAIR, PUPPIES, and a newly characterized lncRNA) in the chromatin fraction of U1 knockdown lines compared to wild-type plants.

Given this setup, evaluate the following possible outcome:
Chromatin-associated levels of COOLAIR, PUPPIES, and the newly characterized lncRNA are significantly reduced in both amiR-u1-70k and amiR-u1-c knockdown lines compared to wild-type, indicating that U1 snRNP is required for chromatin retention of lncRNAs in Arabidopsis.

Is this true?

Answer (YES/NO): NO